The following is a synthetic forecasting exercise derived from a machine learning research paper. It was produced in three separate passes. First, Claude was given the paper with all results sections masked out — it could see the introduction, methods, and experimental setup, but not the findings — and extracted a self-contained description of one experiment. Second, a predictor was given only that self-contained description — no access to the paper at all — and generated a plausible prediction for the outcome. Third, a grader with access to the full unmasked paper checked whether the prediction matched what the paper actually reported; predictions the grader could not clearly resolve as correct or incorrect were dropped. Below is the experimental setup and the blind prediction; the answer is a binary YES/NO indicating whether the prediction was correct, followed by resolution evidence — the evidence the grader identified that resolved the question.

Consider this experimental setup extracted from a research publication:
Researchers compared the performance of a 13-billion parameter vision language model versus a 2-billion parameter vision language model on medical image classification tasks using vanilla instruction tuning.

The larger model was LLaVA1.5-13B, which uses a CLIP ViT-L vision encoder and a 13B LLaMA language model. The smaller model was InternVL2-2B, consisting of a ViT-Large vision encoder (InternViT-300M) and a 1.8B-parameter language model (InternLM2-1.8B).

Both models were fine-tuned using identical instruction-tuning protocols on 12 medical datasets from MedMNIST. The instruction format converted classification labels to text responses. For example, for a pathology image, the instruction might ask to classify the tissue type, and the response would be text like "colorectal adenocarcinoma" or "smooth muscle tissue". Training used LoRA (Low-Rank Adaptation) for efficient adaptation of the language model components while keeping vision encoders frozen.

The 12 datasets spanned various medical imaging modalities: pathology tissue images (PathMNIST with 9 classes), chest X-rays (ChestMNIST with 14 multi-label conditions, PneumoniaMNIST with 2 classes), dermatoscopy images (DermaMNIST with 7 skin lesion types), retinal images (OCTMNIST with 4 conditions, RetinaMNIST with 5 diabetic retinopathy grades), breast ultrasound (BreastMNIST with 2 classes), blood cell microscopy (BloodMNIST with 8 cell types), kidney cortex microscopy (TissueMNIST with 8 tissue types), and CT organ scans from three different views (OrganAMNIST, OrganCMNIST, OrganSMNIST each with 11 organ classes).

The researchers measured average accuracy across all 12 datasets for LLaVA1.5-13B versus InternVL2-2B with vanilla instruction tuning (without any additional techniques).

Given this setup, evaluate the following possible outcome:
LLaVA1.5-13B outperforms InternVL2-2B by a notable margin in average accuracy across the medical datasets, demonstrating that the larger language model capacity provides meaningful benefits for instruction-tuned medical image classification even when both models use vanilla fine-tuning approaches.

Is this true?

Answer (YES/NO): NO